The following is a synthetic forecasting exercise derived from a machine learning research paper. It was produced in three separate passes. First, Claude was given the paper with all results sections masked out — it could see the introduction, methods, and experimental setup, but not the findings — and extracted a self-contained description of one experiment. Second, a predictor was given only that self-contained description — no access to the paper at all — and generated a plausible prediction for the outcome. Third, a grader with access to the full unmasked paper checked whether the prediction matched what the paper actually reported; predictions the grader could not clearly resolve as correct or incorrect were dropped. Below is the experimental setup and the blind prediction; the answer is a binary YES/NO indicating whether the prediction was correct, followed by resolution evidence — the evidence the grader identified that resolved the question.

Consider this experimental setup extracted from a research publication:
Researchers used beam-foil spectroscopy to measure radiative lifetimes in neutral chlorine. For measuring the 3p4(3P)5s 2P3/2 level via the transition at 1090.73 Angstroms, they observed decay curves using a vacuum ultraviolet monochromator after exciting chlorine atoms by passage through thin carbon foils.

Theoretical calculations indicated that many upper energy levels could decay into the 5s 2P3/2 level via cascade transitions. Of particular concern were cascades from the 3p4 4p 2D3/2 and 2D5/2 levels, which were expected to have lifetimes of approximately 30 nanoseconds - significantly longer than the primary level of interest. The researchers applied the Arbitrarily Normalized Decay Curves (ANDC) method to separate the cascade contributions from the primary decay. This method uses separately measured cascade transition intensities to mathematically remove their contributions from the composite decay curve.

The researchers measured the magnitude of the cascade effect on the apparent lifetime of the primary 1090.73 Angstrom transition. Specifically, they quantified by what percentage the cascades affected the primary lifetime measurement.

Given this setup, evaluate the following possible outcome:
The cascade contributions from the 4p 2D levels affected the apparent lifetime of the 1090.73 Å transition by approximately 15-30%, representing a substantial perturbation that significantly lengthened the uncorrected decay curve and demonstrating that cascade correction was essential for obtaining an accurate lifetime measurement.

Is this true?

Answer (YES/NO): NO